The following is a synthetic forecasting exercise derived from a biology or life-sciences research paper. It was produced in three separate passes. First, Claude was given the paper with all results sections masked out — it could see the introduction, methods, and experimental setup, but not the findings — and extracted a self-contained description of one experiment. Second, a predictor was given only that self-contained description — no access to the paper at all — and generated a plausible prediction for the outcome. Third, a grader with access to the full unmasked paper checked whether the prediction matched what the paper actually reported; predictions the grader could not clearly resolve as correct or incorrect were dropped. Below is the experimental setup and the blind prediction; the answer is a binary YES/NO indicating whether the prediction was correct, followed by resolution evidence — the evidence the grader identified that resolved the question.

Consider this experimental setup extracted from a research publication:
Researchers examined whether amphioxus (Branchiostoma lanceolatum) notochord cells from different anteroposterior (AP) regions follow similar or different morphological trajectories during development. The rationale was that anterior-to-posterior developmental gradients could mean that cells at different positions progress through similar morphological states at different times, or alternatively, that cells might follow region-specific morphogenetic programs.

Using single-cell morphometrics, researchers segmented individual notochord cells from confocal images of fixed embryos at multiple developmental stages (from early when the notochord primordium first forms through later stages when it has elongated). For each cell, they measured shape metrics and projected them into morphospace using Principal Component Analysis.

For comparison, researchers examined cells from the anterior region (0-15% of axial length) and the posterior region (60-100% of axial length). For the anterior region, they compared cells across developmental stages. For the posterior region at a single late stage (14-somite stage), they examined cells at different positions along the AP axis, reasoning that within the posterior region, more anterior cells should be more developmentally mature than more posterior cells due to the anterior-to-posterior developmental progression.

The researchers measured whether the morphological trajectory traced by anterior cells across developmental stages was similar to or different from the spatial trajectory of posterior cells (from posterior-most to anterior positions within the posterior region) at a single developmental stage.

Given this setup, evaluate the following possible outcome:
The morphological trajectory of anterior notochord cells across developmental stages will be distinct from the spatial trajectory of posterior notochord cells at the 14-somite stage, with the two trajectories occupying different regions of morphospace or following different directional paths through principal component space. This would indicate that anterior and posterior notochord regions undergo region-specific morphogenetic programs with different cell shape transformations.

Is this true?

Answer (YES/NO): YES